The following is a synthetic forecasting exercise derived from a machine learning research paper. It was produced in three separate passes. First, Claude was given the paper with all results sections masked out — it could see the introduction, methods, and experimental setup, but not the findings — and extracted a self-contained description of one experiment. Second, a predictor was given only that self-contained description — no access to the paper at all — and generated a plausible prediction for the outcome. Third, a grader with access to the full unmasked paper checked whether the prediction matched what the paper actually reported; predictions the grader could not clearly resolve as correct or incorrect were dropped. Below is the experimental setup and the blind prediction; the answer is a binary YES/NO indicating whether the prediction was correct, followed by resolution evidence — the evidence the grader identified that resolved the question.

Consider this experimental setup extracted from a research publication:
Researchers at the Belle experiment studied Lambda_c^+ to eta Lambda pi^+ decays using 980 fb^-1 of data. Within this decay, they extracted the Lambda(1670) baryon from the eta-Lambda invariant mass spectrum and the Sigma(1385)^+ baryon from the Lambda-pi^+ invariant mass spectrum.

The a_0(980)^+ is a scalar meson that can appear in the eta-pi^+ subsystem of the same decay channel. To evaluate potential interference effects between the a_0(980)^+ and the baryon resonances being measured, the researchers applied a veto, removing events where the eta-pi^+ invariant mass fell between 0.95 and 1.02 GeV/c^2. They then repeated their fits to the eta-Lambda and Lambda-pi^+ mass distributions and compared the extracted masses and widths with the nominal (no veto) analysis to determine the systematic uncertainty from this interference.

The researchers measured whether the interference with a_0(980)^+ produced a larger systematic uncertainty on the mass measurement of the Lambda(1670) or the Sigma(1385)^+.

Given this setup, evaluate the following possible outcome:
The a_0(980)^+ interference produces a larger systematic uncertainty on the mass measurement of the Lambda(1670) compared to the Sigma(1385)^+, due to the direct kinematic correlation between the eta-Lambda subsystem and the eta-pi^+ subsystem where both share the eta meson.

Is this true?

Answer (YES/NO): YES